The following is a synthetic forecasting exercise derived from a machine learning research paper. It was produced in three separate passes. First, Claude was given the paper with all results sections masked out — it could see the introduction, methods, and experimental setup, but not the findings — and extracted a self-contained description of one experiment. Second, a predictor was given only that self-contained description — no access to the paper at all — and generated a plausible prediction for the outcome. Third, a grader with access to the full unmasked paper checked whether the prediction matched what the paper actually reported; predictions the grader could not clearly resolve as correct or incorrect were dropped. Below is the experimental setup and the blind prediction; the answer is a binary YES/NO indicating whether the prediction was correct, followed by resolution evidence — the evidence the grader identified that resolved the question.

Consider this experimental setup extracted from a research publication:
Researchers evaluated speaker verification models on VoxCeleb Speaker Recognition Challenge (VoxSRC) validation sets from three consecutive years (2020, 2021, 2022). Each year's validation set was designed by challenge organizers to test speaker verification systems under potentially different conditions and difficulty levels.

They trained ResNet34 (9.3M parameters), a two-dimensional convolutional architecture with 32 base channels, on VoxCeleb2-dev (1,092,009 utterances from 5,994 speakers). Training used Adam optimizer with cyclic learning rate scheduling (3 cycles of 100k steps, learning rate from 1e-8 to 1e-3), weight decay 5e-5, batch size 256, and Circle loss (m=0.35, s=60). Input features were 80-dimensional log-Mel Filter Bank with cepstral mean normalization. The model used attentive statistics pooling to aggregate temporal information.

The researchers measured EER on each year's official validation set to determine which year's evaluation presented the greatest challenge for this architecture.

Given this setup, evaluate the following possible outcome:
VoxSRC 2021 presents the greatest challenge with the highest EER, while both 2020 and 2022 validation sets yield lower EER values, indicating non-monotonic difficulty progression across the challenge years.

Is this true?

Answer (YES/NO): YES